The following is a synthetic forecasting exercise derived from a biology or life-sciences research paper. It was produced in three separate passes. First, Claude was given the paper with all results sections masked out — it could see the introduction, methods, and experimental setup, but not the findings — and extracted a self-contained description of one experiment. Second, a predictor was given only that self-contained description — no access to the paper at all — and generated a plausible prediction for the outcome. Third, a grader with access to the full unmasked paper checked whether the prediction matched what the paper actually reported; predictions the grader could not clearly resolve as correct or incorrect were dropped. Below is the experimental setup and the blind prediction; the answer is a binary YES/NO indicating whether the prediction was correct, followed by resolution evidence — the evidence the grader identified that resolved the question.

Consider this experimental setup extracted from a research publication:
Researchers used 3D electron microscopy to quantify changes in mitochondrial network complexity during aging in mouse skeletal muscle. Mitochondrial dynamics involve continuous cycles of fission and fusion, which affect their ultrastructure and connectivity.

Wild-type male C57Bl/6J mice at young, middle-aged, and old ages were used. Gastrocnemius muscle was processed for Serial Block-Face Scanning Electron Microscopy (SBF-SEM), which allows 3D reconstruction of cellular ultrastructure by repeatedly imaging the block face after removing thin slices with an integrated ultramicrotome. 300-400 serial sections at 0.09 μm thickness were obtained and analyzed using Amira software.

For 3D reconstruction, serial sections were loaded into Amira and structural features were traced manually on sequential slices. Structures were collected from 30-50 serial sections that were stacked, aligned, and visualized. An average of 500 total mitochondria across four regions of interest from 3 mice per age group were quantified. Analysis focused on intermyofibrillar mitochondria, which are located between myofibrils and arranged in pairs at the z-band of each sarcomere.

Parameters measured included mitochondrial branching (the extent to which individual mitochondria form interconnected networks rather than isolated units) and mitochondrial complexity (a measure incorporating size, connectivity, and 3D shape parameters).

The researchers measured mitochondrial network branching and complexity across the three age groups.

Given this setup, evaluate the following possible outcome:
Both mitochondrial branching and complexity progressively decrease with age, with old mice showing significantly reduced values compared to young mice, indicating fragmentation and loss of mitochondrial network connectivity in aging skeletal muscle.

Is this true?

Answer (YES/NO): YES